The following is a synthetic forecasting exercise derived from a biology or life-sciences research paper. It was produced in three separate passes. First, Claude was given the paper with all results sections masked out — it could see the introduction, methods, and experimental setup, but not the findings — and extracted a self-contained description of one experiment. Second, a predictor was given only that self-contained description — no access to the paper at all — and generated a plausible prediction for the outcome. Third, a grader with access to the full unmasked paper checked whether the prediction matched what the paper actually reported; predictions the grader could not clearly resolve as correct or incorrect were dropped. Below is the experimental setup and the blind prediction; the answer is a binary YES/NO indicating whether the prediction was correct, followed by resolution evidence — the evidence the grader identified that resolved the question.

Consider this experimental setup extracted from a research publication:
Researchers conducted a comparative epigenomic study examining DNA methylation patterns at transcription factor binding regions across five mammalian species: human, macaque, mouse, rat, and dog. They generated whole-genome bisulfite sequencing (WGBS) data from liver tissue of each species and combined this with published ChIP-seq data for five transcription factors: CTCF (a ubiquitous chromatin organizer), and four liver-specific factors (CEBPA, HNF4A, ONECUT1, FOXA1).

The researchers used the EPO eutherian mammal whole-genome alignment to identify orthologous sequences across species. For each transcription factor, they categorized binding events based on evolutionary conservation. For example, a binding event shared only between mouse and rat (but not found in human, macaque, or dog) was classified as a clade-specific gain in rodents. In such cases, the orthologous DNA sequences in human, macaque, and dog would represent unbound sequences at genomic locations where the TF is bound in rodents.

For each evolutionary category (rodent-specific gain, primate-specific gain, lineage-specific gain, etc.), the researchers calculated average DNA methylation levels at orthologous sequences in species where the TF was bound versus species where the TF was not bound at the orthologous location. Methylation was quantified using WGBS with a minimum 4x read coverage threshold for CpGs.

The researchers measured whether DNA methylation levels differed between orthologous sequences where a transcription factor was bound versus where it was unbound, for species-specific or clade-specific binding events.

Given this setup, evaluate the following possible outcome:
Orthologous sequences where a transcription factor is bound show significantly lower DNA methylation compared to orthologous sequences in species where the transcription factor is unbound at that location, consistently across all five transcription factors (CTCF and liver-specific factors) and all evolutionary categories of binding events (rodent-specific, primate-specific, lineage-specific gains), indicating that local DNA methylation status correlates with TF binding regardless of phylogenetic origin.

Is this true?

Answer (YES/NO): YES